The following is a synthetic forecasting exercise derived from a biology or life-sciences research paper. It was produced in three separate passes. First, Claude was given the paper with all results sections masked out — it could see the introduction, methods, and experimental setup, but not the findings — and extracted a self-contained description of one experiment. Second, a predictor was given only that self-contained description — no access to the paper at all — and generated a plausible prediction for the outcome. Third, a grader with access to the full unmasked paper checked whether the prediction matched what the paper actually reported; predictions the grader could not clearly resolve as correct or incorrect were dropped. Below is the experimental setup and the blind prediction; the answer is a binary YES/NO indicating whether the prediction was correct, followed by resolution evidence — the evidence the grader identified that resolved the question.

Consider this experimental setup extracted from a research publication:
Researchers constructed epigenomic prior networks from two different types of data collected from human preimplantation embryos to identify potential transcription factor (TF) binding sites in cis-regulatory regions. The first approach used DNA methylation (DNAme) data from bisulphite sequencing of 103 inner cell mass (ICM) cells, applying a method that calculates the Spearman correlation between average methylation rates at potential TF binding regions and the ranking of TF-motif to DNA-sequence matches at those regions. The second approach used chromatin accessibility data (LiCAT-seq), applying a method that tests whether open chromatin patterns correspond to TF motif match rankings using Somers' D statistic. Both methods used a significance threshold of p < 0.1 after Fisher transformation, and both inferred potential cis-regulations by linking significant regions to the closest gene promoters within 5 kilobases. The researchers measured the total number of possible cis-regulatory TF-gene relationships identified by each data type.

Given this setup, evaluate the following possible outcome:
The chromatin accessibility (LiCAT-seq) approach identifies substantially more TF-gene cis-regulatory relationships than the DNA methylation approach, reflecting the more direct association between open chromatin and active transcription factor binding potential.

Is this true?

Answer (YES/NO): NO